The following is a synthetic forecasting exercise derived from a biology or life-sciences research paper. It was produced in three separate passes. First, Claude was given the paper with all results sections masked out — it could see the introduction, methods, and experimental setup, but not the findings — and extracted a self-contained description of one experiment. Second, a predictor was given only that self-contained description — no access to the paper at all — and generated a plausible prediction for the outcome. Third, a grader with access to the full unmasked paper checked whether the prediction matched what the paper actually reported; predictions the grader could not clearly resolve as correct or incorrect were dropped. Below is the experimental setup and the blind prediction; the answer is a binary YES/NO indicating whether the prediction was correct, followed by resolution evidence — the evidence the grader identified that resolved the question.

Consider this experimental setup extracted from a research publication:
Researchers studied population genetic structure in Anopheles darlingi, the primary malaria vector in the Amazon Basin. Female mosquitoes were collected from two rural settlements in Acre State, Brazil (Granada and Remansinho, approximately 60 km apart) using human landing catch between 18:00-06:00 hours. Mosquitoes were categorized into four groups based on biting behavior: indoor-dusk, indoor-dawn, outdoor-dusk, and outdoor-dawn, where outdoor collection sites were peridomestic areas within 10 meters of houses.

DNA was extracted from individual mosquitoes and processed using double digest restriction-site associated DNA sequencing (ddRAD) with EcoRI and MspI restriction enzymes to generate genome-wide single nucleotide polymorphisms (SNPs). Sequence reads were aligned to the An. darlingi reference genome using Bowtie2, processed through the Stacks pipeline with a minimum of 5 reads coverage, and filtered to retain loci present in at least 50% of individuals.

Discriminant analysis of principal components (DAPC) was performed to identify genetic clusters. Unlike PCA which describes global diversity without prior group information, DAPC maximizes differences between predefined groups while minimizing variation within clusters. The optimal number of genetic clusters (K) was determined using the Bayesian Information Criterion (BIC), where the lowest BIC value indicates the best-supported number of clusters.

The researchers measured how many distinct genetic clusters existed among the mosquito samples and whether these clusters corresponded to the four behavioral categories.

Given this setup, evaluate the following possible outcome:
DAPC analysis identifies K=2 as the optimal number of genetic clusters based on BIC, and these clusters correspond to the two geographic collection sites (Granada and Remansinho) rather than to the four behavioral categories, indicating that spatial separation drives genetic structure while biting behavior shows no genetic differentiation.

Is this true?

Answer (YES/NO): NO